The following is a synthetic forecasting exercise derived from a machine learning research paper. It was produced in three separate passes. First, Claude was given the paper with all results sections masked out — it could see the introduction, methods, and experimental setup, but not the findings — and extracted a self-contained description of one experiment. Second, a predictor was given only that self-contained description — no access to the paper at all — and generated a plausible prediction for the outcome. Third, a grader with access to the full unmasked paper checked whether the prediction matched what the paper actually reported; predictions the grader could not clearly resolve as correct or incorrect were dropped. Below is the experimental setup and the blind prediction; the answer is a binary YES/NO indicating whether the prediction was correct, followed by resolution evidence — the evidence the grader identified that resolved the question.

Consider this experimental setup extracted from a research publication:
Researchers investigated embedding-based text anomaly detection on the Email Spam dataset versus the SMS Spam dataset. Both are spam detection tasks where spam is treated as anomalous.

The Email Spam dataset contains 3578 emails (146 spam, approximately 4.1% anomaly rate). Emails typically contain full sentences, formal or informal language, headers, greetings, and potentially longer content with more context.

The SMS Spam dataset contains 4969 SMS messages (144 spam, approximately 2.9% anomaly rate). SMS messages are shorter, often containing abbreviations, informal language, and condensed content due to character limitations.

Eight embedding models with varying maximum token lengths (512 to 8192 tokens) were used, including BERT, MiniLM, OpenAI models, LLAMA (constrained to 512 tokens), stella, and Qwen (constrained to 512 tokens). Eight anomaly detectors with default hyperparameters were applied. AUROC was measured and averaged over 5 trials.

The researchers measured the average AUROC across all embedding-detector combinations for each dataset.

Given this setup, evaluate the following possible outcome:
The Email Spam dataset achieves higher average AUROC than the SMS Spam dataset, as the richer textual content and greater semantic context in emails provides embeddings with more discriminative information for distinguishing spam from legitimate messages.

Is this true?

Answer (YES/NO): YES